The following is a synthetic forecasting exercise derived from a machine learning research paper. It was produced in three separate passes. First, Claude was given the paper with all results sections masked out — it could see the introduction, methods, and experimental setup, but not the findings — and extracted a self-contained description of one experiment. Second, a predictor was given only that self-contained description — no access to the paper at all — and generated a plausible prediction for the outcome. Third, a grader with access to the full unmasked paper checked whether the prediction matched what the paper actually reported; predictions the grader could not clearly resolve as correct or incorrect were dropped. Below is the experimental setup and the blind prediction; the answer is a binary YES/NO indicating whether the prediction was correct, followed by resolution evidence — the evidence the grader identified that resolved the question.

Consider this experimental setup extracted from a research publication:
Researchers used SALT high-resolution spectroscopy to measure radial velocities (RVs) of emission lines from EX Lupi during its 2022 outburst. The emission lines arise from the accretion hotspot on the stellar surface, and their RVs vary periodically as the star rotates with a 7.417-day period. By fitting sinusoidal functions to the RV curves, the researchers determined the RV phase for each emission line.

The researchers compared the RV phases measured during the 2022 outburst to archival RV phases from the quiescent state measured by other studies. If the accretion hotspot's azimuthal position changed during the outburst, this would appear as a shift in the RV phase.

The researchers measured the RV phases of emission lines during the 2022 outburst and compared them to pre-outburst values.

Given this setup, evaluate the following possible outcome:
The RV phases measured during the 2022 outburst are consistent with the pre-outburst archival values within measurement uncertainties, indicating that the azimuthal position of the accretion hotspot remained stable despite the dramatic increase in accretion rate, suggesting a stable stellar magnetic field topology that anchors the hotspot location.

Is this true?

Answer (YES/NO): NO